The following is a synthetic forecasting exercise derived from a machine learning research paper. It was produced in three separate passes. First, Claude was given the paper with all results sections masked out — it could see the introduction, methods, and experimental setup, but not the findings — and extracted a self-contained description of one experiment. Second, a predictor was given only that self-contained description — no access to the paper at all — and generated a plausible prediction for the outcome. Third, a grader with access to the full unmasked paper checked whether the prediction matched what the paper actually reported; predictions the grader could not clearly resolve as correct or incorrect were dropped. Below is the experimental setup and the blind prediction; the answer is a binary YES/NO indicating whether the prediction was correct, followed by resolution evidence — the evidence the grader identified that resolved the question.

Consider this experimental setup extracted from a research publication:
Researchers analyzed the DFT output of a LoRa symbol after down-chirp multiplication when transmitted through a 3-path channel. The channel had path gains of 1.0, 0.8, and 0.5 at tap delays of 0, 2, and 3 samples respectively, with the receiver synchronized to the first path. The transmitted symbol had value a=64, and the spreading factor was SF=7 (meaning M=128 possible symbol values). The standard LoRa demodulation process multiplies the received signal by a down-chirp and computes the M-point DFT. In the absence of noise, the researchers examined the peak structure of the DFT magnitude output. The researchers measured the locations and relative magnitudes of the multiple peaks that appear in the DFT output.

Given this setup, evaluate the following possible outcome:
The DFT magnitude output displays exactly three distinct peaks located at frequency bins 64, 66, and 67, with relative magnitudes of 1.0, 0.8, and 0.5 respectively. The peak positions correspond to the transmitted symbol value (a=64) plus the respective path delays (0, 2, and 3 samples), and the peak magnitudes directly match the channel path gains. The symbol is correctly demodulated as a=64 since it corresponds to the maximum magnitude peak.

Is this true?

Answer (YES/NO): NO